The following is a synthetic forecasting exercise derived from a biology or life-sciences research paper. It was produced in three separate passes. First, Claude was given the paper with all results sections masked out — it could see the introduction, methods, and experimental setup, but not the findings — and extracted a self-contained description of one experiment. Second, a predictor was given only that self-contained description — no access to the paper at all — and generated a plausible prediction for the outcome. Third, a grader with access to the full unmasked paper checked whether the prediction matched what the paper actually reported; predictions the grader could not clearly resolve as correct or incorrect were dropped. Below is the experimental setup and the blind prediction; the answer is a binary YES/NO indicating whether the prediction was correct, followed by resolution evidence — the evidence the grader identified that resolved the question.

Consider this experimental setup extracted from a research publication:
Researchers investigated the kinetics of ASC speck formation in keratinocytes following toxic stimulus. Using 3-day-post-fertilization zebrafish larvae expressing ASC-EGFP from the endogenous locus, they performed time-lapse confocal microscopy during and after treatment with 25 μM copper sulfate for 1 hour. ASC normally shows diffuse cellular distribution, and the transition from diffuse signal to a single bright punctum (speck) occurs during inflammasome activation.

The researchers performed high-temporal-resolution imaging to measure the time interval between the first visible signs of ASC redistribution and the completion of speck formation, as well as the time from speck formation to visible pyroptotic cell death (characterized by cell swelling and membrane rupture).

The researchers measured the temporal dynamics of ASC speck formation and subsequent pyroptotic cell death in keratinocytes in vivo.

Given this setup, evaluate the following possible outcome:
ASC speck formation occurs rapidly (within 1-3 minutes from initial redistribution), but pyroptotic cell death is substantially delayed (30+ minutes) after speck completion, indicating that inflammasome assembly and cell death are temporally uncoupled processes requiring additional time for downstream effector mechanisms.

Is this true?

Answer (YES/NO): NO